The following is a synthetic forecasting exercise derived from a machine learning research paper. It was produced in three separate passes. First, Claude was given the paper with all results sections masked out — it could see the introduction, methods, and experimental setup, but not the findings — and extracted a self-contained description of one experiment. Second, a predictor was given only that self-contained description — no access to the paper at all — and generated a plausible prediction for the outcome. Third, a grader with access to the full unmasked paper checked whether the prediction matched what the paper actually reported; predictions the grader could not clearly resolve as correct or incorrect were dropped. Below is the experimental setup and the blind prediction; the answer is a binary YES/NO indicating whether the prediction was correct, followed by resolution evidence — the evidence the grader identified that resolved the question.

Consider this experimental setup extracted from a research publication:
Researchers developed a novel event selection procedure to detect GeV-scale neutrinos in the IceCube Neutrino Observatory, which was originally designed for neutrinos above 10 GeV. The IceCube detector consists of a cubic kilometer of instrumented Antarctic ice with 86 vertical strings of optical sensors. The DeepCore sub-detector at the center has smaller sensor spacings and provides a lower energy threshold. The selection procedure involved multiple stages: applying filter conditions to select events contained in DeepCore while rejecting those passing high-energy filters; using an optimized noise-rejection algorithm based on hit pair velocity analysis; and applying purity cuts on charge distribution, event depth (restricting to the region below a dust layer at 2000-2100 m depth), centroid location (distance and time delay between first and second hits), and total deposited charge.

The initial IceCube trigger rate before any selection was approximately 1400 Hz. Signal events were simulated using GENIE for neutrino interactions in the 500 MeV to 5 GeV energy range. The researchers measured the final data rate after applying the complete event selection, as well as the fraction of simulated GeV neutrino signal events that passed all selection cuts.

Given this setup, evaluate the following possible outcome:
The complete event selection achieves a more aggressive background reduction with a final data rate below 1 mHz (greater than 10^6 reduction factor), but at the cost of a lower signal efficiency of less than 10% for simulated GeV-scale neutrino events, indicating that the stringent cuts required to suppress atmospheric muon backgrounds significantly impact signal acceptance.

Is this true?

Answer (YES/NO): NO